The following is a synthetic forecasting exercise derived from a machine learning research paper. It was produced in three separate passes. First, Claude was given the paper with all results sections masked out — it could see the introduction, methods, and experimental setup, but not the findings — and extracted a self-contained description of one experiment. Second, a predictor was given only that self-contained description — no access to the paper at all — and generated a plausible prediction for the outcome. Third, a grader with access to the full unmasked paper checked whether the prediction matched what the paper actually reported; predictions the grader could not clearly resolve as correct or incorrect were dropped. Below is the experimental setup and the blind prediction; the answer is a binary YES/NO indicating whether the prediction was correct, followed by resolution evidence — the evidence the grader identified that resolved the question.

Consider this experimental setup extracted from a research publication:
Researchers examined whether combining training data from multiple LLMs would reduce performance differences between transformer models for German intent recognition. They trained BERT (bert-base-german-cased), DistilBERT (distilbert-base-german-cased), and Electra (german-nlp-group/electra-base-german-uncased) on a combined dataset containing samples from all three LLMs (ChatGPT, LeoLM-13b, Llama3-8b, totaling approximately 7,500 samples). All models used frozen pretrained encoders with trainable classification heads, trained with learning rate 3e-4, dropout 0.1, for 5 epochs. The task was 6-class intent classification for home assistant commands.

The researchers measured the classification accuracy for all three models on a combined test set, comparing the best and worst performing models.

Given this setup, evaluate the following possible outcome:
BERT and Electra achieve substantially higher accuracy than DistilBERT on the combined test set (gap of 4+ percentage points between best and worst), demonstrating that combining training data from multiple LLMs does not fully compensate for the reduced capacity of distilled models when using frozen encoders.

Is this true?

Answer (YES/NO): NO